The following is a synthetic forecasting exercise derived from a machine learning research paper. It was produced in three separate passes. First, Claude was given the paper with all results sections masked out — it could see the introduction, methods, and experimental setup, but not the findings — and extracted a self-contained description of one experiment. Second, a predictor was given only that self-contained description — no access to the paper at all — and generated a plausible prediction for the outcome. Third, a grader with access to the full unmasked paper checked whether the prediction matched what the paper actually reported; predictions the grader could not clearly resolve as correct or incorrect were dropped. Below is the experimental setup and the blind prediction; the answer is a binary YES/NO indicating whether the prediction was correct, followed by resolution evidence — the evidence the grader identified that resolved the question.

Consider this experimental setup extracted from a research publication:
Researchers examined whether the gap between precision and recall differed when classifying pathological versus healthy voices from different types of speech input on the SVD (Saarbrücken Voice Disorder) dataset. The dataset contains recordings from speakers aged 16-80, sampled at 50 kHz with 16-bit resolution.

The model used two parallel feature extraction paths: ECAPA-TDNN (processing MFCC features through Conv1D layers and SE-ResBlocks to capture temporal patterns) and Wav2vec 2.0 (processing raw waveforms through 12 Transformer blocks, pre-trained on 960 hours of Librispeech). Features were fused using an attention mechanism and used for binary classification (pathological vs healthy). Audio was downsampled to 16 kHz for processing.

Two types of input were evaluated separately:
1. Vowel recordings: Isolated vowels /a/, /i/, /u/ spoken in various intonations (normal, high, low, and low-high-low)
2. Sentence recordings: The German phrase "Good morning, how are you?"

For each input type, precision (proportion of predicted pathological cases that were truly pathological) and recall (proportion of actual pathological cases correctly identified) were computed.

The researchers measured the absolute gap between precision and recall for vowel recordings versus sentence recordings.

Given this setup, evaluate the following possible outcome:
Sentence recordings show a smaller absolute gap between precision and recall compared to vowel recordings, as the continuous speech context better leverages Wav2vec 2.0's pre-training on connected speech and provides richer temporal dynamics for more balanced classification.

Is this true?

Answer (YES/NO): YES